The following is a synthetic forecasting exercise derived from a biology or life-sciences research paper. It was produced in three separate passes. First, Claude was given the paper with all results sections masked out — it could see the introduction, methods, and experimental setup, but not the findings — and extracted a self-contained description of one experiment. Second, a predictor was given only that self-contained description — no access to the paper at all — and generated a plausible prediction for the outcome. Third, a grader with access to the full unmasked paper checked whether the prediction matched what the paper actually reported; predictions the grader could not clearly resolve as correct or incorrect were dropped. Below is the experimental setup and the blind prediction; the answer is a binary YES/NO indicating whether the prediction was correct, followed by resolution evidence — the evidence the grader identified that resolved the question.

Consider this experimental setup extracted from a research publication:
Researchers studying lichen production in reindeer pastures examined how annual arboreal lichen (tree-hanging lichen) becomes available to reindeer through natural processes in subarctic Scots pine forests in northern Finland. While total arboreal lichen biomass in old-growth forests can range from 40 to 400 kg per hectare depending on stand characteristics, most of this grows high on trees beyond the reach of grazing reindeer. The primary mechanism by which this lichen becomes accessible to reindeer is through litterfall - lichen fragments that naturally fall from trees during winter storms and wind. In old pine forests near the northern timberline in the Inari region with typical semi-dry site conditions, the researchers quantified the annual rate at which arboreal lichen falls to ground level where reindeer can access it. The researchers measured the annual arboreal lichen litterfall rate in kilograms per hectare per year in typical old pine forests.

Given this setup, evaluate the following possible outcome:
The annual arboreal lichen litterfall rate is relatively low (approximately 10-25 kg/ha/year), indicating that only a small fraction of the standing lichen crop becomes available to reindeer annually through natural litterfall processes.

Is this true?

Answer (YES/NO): NO